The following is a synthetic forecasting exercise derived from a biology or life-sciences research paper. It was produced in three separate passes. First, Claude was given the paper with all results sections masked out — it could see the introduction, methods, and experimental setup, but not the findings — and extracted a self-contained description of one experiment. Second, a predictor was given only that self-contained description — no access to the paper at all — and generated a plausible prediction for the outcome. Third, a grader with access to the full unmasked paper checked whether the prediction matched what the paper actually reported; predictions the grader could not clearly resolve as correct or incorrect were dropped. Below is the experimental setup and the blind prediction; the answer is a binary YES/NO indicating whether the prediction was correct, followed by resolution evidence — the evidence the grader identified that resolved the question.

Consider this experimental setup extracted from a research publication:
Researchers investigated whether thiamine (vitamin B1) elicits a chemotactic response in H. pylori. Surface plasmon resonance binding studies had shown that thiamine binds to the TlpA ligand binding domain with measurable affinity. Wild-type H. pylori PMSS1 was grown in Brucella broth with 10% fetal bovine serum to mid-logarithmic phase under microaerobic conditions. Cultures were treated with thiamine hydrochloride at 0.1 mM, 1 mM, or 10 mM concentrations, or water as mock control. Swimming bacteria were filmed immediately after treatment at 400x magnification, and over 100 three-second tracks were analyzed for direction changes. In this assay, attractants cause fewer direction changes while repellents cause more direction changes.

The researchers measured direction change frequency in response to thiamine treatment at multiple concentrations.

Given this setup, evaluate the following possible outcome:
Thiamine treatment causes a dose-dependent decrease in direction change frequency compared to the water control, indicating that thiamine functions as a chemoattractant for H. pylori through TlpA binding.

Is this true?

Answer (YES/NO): NO